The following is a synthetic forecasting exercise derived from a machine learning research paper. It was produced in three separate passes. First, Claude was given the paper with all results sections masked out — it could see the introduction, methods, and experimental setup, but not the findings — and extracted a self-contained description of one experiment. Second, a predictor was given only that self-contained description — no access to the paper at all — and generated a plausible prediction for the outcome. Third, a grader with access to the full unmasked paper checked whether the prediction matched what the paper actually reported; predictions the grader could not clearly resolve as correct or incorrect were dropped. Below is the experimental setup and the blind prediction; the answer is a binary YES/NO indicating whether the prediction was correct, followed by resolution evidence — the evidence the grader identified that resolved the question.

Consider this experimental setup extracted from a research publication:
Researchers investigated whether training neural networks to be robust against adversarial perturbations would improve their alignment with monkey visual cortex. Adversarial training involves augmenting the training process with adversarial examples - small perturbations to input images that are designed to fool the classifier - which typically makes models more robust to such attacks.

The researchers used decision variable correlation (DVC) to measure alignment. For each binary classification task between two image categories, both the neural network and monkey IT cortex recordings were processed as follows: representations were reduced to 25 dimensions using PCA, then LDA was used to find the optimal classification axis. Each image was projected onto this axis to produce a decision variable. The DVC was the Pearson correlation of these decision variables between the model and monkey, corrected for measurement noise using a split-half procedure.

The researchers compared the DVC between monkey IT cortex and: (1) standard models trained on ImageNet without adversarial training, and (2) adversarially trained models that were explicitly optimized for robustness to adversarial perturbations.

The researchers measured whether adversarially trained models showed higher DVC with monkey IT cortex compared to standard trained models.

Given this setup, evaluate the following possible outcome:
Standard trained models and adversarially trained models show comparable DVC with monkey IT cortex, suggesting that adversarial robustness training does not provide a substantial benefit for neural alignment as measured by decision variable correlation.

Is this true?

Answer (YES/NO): YES